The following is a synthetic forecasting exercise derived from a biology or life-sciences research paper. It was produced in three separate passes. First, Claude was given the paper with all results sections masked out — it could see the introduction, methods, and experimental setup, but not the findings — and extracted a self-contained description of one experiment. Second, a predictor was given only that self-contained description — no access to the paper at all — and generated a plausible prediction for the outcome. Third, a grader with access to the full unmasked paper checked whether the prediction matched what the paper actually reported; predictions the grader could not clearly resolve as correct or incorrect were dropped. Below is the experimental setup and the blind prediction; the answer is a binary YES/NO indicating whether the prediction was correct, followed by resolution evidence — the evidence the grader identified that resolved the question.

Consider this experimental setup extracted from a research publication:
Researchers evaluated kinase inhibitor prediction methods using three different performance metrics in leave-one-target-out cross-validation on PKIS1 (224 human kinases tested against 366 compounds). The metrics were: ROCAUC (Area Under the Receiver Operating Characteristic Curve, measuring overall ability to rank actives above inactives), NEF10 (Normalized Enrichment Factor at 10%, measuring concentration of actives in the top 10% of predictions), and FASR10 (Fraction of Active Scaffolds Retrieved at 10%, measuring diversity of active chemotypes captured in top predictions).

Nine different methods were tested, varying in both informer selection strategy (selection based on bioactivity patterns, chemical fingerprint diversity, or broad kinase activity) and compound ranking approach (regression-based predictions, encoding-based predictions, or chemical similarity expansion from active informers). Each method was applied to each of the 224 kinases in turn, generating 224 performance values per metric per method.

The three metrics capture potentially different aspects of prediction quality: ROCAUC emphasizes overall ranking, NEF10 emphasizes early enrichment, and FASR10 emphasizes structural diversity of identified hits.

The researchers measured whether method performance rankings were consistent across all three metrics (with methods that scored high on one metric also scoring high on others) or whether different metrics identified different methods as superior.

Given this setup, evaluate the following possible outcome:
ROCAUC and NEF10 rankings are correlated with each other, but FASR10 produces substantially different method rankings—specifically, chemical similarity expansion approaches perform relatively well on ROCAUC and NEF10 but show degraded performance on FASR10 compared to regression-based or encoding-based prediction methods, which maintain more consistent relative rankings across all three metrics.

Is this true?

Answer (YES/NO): NO